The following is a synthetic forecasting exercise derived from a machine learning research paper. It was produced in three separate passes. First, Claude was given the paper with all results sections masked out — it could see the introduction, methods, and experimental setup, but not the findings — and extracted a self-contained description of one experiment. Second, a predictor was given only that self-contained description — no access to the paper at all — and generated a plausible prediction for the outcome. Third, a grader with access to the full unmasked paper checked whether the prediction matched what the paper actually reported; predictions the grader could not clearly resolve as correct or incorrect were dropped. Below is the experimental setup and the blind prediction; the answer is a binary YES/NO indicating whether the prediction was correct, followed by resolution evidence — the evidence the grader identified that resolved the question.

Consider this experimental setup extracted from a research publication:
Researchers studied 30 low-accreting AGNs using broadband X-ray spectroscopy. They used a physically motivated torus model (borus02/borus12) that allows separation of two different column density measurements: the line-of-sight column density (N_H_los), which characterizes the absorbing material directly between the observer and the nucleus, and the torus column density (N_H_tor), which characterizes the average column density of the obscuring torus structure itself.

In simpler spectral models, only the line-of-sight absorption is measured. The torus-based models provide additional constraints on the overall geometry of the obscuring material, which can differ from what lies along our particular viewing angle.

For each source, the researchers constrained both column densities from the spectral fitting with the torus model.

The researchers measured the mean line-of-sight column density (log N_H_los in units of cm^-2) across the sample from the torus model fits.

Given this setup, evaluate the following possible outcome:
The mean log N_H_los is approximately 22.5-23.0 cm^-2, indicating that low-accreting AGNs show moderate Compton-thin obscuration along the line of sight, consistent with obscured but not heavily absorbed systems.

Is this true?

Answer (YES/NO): NO